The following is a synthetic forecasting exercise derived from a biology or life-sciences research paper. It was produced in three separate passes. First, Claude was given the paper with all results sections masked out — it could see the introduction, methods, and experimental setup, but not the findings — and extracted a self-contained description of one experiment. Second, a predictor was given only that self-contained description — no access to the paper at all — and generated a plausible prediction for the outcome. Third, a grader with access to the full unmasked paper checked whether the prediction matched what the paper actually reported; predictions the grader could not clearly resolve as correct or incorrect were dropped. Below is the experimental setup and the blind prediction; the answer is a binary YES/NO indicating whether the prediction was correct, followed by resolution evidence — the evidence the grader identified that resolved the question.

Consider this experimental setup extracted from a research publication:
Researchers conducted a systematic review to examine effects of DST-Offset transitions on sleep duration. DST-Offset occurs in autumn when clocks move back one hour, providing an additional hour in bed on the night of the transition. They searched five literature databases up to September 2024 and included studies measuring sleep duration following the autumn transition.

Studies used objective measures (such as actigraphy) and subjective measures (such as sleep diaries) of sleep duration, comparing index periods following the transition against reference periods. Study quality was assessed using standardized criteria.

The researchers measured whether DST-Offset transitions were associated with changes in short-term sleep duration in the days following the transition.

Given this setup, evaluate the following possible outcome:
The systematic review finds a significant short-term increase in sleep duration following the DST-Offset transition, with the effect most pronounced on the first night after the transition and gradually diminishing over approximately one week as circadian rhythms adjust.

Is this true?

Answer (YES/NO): NO